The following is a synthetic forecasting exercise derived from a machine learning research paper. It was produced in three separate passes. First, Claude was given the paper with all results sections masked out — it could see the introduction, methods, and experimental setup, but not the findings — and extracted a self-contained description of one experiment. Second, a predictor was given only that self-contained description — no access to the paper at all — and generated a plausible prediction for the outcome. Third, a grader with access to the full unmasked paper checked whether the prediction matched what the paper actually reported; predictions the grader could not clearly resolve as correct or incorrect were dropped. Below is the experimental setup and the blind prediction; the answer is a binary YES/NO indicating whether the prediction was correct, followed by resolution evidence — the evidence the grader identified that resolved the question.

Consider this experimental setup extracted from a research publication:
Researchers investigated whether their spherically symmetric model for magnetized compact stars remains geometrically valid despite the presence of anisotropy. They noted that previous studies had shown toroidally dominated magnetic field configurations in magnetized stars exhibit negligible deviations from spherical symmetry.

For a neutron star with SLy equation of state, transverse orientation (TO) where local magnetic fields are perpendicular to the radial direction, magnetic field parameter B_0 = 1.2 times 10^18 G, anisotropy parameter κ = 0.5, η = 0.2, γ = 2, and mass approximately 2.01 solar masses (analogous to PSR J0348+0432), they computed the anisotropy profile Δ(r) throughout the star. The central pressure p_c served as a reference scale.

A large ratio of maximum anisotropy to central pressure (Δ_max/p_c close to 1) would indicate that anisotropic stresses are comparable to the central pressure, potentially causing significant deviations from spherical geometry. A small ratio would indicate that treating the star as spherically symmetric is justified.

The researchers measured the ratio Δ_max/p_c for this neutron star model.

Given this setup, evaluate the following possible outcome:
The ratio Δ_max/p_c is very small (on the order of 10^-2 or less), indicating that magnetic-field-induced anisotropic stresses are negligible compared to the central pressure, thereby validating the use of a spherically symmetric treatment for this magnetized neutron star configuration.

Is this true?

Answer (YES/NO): NO